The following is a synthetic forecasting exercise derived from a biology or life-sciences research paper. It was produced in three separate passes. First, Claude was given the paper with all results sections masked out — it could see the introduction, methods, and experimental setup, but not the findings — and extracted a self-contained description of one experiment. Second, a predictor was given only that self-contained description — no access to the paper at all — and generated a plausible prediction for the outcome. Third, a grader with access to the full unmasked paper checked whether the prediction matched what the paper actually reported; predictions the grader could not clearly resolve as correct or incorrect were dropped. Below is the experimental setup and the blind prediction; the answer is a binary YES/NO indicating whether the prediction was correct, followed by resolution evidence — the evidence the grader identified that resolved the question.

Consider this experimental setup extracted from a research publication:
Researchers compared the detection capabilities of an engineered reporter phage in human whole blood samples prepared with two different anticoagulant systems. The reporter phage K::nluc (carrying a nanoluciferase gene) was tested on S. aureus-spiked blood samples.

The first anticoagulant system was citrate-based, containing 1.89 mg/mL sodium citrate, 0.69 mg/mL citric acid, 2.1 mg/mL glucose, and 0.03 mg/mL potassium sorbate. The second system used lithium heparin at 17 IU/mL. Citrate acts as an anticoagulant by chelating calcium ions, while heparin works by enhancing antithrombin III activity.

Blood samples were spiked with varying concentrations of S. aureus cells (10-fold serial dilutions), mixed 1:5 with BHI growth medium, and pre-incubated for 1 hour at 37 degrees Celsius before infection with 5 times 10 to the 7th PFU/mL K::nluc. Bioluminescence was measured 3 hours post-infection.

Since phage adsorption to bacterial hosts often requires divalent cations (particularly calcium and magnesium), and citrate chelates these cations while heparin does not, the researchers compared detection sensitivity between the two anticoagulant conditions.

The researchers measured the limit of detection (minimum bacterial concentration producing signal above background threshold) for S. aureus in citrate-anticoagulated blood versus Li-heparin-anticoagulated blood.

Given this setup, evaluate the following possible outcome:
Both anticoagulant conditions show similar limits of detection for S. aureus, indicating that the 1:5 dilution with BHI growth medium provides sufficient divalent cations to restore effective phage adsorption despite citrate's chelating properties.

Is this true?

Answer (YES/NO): NO